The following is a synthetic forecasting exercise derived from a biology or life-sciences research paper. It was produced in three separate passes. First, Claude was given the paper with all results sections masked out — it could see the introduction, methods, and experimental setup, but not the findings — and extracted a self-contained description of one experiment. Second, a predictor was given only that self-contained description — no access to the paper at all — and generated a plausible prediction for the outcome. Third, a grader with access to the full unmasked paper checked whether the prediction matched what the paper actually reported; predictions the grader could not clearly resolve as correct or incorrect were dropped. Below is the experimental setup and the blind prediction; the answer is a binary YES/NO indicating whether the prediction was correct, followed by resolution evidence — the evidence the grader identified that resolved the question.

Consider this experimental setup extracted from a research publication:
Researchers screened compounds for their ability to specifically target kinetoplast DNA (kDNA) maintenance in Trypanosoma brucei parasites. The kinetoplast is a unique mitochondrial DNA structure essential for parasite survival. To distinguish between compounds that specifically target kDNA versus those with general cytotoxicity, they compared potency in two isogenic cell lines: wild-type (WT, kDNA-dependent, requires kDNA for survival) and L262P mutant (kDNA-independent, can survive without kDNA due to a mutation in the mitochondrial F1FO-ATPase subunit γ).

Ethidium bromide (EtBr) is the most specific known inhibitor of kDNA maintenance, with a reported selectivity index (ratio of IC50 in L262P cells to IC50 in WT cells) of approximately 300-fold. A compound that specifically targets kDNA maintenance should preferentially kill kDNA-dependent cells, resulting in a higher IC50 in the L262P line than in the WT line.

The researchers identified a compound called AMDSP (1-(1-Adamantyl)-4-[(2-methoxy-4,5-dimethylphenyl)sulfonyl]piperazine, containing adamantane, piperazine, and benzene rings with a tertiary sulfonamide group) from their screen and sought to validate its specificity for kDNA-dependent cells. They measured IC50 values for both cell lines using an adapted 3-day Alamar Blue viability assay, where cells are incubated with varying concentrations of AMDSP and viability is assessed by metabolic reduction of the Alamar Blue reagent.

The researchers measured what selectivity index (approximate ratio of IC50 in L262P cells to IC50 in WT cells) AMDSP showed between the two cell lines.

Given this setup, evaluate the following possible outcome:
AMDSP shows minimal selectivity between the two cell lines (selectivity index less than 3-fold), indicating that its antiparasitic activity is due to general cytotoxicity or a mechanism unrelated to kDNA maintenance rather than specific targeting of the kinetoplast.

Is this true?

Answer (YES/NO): NO